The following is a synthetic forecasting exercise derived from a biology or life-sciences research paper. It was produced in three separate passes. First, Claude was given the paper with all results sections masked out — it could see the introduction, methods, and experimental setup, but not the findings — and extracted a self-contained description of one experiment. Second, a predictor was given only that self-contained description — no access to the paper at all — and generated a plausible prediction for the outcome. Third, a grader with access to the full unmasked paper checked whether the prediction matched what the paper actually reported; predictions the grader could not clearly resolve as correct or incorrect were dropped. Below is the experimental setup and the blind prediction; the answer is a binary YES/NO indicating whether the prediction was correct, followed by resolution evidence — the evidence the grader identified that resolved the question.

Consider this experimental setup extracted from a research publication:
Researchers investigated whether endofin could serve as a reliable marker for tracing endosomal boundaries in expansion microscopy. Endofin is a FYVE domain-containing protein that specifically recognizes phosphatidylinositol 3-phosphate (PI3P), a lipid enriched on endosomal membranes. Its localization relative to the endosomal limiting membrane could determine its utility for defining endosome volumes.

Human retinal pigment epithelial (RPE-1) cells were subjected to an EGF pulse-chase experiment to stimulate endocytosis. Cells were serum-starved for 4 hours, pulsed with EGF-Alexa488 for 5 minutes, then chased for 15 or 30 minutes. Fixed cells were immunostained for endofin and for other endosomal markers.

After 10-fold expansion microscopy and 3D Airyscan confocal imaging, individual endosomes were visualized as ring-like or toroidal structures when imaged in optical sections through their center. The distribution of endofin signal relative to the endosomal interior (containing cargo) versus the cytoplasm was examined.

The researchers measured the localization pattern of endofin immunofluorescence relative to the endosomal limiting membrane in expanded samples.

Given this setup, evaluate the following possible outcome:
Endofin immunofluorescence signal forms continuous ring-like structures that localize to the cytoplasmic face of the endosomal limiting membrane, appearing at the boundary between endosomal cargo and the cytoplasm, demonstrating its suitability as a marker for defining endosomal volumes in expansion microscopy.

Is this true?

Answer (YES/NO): NO